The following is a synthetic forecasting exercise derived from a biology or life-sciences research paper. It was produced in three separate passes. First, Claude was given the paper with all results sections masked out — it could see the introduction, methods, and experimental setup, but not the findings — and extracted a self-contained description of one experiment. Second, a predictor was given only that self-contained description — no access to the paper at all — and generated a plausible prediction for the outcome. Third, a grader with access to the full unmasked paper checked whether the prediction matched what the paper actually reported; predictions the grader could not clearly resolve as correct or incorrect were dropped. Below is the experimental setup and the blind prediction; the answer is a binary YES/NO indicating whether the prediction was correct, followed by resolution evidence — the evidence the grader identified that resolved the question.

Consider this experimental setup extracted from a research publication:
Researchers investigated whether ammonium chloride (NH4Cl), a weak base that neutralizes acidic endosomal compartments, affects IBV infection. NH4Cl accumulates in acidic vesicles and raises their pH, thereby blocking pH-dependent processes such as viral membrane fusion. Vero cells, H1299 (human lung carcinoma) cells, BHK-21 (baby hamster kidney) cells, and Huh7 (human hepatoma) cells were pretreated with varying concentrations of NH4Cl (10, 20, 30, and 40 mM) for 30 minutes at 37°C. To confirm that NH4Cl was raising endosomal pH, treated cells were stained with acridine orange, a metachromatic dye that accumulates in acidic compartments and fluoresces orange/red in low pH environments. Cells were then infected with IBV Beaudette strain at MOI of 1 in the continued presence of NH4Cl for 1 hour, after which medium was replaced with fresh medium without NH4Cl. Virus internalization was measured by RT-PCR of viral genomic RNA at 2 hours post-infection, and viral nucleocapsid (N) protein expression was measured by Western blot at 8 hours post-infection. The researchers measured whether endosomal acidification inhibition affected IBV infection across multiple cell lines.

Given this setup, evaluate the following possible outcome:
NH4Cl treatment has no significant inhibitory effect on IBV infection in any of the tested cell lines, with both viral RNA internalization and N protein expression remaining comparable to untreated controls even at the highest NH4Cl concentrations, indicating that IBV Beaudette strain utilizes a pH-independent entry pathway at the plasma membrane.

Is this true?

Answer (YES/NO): NO